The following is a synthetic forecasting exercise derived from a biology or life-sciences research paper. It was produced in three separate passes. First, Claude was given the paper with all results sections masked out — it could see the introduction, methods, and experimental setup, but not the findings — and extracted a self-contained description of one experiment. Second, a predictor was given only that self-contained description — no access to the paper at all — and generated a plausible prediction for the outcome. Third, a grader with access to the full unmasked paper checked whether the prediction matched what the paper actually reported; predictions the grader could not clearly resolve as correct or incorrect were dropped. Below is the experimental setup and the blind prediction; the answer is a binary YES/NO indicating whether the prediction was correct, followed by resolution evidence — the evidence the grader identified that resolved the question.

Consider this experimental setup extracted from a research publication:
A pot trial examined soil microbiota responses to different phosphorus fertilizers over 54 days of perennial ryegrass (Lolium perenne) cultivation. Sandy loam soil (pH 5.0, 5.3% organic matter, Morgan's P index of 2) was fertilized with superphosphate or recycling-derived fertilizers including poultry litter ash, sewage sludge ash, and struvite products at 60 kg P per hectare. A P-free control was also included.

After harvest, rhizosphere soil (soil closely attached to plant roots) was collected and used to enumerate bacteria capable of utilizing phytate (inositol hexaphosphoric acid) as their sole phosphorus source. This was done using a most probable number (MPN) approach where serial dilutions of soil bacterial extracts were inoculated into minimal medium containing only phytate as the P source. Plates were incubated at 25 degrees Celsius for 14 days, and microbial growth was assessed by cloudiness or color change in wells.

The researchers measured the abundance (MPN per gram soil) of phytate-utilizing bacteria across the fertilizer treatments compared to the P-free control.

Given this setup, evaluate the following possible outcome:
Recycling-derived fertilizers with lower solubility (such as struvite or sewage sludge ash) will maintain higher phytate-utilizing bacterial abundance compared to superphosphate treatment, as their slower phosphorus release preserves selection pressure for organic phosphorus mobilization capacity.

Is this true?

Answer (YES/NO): NO